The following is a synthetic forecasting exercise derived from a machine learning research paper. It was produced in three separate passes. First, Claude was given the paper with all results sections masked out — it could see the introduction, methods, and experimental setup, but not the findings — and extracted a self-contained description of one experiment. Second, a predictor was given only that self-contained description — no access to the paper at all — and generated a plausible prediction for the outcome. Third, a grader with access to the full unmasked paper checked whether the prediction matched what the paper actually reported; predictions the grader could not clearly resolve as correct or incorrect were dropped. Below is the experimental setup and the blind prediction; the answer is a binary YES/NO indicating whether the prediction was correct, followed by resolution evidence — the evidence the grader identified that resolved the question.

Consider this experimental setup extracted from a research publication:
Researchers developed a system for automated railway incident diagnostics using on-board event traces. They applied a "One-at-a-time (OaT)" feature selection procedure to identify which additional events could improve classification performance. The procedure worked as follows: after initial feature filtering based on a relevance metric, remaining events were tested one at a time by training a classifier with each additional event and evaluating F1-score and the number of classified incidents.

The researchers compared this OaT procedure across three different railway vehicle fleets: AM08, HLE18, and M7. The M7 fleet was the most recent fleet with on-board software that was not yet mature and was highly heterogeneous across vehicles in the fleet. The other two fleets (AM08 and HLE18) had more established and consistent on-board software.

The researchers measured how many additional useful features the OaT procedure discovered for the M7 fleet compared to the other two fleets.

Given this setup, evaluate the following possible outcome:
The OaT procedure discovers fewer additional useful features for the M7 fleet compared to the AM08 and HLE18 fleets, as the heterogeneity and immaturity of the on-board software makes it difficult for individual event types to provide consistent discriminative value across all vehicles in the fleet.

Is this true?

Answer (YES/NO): YES